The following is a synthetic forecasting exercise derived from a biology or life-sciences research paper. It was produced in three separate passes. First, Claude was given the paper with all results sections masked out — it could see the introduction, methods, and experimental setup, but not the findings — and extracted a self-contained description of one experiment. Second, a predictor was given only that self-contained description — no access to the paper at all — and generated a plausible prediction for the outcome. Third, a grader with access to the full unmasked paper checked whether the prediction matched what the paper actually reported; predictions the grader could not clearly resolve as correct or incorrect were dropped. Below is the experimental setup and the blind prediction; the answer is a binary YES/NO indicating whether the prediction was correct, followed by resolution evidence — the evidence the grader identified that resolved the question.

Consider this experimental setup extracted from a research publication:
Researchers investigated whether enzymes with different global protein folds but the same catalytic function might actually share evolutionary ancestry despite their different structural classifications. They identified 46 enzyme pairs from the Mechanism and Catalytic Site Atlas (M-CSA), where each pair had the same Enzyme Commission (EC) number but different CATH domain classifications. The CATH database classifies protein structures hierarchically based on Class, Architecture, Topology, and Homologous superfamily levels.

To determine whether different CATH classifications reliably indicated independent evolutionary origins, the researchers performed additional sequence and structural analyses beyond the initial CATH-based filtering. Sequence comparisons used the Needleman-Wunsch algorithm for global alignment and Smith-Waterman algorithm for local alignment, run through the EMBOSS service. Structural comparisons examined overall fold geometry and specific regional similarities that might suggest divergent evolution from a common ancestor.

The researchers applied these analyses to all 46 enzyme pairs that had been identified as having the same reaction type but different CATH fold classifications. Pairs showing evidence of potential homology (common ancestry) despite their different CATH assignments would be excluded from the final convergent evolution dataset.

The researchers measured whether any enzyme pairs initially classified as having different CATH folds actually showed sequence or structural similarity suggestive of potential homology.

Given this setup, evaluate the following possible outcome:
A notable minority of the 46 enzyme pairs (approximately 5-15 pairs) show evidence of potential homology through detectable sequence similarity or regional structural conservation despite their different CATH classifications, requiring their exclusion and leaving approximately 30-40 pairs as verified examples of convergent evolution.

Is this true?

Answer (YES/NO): YES